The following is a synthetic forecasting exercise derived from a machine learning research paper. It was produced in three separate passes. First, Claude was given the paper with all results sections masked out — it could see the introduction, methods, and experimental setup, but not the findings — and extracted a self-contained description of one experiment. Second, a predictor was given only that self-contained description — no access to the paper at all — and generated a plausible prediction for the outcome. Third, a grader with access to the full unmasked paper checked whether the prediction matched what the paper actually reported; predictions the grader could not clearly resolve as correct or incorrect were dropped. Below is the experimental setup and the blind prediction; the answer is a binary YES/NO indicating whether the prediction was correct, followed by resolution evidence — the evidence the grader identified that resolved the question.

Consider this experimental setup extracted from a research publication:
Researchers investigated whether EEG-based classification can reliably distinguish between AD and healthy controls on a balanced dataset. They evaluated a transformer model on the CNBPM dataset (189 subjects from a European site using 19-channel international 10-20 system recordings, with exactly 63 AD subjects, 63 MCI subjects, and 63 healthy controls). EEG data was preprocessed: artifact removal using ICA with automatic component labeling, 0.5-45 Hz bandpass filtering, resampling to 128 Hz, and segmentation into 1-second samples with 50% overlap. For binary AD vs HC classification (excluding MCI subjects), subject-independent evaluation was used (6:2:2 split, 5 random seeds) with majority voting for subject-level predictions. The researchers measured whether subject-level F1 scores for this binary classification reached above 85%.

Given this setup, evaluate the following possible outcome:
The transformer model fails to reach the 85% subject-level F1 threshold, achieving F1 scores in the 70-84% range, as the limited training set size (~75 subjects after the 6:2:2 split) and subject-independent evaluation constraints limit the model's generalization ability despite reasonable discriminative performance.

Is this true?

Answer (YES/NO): NO